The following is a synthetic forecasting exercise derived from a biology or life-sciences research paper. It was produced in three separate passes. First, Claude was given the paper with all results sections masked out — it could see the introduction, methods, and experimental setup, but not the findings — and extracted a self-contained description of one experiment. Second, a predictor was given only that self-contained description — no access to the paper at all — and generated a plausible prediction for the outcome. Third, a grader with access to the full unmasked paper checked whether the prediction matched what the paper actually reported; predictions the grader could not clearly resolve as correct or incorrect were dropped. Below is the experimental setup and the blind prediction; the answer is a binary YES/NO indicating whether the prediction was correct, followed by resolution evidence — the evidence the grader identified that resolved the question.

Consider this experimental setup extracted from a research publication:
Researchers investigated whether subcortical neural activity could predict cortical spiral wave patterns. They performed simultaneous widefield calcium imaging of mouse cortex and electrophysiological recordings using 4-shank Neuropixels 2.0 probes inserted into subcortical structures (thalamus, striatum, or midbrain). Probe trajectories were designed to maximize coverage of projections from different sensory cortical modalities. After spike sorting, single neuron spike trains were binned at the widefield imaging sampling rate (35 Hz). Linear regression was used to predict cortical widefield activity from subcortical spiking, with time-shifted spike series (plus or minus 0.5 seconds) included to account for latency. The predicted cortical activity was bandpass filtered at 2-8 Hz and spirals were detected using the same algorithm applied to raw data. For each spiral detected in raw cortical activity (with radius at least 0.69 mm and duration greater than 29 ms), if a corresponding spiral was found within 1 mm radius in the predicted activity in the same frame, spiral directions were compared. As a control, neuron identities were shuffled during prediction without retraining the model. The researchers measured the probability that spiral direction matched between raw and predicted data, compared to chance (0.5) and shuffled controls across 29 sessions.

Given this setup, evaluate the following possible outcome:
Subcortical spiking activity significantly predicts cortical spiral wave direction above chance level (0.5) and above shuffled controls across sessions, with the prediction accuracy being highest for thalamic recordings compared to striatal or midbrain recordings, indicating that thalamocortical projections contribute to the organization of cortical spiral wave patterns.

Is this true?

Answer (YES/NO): NO